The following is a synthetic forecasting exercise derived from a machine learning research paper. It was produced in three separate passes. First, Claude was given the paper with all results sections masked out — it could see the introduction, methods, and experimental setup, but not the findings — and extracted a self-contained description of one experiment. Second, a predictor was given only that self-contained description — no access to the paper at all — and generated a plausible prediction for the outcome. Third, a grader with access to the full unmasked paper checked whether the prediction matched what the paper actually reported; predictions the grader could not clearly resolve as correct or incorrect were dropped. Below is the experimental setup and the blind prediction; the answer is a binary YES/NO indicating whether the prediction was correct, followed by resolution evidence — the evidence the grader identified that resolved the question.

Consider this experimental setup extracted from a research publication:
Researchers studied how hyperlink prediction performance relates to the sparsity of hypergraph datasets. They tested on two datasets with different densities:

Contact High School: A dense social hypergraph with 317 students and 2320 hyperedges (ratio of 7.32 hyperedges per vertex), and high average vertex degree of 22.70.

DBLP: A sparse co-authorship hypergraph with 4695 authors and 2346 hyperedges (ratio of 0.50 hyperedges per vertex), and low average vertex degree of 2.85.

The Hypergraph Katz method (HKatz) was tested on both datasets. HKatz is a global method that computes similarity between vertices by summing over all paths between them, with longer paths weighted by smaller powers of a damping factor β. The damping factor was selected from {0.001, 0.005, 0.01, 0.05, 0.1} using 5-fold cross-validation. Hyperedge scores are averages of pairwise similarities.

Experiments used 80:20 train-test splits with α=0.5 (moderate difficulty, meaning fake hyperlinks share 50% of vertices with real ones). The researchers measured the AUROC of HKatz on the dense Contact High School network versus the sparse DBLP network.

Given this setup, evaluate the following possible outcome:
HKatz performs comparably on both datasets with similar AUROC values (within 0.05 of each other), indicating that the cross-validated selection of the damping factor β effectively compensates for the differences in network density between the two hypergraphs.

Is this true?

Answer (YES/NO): YES